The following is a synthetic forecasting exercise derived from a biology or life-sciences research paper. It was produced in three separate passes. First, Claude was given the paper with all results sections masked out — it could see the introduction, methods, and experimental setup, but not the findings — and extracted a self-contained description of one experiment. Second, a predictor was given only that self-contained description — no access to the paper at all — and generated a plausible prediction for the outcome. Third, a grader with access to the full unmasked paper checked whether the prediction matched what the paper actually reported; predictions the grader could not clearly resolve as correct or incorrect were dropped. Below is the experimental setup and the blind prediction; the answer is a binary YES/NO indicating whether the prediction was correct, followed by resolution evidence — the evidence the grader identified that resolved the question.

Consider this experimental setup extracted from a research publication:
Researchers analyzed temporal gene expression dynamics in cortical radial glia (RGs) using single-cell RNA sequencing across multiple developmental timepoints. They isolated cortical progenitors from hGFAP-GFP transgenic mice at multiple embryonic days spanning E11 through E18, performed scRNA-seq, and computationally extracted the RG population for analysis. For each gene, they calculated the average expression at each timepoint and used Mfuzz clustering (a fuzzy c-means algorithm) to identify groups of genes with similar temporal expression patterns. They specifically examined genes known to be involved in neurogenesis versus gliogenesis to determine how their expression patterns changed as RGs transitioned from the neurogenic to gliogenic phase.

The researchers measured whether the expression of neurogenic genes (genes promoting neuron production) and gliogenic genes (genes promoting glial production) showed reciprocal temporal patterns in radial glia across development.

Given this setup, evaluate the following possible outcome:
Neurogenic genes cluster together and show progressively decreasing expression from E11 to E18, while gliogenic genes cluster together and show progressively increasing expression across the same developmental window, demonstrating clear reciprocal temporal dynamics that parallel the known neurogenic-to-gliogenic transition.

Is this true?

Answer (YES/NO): NO